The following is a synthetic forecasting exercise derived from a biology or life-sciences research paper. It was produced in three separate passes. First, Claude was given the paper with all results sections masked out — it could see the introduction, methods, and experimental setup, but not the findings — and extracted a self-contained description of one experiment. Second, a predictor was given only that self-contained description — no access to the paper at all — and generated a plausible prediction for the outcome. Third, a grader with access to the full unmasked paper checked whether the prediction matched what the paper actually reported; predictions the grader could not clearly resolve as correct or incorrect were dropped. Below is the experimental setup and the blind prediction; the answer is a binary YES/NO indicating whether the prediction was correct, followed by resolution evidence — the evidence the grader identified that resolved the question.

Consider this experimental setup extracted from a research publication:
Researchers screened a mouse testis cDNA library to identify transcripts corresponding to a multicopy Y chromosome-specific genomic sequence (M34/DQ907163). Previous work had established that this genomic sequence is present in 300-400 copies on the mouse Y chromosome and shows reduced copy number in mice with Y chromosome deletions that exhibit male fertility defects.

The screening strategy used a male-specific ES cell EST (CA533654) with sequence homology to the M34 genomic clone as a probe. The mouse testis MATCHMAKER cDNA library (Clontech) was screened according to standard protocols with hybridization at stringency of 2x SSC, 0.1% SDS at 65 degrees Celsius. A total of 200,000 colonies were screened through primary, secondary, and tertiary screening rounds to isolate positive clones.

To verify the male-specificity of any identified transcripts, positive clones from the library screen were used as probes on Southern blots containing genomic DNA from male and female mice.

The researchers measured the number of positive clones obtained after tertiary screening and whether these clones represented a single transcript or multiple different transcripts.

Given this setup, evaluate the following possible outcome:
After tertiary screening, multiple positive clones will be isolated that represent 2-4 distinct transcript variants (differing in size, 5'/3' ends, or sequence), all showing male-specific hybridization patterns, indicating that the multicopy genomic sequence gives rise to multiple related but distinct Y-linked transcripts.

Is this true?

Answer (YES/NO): NO